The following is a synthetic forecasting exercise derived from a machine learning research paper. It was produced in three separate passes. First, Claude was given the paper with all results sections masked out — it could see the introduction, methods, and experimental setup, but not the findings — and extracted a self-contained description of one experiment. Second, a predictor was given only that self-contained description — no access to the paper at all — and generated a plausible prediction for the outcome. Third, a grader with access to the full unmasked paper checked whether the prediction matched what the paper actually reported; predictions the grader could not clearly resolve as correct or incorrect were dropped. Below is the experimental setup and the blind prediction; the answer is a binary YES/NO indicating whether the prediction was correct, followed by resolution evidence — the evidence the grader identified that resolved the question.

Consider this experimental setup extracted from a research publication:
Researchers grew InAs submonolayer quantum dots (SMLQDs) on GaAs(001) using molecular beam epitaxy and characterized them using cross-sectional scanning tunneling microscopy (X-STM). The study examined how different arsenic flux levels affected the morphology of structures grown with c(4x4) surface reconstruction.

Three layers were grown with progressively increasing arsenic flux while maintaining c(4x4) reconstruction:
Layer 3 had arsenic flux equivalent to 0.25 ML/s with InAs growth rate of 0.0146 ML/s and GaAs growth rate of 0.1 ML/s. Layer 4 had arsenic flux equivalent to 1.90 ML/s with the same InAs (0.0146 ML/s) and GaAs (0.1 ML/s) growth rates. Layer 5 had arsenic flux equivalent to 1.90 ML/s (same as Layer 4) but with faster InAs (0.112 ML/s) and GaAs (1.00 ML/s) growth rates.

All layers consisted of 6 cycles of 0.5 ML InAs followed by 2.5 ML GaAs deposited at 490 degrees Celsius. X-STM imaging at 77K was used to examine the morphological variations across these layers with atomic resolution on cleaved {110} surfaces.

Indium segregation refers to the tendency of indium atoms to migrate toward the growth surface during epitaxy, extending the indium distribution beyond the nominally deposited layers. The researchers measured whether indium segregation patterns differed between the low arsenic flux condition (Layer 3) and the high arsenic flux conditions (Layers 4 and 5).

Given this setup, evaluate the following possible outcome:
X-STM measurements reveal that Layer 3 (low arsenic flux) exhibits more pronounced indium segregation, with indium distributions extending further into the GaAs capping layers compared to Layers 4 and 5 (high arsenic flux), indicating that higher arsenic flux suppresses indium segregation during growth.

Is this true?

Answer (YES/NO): YES